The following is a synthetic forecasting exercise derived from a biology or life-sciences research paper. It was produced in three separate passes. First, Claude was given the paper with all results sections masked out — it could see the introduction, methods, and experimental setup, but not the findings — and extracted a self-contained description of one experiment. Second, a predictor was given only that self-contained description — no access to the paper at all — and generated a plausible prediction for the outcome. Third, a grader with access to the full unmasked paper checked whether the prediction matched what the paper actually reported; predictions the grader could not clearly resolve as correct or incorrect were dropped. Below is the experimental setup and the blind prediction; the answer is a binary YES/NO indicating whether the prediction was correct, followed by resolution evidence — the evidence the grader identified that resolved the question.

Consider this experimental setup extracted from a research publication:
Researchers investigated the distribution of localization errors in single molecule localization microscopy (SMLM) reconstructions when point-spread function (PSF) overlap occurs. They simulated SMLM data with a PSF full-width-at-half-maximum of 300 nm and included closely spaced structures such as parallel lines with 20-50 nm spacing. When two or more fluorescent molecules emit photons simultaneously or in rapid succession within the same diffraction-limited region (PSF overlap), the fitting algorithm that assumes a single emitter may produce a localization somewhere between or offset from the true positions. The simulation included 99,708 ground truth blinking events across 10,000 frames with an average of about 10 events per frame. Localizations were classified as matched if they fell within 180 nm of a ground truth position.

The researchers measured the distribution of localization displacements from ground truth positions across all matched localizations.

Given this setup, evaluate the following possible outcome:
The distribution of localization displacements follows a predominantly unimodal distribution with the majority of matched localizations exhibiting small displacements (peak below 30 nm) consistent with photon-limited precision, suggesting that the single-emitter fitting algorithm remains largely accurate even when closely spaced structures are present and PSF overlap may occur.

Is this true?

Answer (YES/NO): NO